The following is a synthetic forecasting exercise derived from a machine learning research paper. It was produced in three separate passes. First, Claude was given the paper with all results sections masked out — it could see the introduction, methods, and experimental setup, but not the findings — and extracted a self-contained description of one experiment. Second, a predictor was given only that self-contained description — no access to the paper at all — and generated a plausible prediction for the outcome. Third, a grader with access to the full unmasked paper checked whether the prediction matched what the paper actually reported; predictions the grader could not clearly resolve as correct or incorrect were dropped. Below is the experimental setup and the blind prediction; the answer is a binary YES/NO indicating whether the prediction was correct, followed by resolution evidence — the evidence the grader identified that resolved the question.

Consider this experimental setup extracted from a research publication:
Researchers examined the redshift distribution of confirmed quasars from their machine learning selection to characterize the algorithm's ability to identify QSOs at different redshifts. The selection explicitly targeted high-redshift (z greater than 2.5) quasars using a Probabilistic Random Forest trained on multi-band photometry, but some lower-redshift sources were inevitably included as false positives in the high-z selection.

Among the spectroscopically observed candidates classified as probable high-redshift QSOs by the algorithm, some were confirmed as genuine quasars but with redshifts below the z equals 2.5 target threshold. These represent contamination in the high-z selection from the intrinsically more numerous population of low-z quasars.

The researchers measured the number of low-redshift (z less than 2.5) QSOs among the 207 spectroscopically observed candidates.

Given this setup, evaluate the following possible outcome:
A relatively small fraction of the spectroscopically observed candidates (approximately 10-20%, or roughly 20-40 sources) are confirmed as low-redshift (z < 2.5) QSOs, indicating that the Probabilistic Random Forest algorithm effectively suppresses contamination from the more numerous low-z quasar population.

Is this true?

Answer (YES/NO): NO